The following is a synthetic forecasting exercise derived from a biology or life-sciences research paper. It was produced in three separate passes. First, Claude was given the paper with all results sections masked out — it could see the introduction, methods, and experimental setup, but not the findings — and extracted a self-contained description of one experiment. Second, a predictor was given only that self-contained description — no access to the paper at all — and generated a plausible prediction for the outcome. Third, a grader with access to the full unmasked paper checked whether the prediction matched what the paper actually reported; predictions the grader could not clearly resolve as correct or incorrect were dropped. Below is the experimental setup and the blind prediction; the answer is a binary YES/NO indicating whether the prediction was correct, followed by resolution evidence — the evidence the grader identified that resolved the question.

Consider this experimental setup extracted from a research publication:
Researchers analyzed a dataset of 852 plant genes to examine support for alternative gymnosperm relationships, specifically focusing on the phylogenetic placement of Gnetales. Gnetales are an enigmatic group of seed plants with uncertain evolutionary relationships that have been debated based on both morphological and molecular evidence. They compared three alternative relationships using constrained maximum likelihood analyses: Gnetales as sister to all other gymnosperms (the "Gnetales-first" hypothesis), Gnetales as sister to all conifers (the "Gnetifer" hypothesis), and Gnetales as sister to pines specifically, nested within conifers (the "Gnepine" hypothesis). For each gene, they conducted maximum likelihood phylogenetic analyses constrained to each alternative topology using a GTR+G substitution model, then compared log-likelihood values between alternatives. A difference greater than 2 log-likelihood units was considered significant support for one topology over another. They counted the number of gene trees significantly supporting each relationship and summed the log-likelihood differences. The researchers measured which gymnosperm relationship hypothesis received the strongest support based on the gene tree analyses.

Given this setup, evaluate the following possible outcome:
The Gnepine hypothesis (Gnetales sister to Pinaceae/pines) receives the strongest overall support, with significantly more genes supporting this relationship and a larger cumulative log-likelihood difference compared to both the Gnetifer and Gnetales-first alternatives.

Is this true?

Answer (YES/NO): NO